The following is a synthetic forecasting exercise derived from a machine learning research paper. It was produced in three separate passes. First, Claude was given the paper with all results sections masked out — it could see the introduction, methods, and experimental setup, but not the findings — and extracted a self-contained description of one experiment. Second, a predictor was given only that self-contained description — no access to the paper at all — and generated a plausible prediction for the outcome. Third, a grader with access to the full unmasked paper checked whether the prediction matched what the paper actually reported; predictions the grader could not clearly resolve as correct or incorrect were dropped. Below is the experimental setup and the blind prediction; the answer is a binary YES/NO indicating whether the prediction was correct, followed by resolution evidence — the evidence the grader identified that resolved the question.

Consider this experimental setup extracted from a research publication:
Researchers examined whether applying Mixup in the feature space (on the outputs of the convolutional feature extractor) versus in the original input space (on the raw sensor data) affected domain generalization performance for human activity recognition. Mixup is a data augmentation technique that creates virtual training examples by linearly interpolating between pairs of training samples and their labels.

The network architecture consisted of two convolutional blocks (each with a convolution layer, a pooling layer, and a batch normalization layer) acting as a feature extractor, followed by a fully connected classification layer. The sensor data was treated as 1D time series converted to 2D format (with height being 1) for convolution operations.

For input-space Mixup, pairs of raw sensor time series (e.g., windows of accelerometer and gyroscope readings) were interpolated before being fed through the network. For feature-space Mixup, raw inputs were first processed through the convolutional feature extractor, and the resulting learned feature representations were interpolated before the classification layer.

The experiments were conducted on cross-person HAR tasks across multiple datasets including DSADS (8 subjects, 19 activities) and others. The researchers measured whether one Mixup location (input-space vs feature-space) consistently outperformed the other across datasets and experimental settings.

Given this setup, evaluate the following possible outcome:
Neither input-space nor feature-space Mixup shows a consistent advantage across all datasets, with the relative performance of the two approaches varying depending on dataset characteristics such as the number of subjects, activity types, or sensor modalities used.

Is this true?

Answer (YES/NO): YES